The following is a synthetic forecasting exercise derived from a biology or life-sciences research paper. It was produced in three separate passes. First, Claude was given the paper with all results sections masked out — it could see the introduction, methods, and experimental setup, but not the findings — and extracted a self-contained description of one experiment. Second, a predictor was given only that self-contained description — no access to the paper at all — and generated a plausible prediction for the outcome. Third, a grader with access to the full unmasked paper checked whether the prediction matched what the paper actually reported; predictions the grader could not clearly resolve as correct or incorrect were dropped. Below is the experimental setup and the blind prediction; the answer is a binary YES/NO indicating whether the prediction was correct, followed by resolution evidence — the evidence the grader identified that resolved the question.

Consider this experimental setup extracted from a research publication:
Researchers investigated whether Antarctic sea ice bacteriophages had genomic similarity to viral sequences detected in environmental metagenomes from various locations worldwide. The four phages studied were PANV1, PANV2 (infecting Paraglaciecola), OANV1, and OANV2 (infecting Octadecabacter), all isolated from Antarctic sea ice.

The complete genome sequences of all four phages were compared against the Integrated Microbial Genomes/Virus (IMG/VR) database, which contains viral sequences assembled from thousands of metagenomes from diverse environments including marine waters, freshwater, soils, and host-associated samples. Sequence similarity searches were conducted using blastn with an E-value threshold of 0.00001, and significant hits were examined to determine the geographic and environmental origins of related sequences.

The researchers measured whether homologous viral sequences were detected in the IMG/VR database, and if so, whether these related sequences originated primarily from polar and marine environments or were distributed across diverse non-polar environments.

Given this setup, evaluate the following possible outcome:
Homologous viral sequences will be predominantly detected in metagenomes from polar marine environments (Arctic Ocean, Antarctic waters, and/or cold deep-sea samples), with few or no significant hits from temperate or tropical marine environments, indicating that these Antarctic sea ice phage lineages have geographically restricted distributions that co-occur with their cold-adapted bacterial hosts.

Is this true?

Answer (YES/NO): NO